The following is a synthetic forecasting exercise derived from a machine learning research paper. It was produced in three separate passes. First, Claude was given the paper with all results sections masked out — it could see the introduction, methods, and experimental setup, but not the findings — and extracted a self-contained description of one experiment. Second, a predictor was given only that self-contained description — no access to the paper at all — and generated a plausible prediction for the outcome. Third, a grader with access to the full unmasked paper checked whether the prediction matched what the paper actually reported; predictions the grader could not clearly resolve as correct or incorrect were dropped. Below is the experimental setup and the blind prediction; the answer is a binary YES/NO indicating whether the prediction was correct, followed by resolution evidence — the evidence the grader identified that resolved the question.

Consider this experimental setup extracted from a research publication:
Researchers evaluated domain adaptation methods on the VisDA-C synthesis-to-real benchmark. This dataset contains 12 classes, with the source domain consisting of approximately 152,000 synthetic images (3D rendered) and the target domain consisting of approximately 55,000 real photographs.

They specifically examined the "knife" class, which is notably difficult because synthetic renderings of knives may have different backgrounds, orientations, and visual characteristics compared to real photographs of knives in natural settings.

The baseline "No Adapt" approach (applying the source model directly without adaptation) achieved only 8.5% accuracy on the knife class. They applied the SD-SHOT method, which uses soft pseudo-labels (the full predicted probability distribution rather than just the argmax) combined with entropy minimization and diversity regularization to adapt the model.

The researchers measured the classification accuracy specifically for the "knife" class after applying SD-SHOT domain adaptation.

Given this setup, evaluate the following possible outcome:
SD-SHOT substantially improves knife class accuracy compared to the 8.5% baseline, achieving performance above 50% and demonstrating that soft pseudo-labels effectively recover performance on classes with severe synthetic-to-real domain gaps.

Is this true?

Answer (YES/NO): NO